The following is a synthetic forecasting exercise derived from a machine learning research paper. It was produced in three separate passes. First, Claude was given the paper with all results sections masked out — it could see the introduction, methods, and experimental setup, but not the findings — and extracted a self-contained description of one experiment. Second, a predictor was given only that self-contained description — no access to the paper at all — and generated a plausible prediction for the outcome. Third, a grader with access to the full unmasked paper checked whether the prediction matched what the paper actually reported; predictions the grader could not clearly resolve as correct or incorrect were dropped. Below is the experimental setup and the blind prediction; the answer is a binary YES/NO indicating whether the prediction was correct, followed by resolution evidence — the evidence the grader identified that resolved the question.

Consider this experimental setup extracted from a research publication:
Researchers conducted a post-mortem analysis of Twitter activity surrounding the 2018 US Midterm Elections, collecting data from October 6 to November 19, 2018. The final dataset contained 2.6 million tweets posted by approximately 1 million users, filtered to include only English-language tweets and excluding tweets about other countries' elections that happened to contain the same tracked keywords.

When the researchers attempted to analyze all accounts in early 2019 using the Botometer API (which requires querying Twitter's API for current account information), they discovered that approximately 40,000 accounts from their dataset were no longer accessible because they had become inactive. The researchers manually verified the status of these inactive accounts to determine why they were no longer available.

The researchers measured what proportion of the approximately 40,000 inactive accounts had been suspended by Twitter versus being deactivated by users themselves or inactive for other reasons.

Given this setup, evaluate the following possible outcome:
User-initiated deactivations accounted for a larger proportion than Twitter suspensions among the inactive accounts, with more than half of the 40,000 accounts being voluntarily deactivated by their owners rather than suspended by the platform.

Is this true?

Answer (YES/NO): NO